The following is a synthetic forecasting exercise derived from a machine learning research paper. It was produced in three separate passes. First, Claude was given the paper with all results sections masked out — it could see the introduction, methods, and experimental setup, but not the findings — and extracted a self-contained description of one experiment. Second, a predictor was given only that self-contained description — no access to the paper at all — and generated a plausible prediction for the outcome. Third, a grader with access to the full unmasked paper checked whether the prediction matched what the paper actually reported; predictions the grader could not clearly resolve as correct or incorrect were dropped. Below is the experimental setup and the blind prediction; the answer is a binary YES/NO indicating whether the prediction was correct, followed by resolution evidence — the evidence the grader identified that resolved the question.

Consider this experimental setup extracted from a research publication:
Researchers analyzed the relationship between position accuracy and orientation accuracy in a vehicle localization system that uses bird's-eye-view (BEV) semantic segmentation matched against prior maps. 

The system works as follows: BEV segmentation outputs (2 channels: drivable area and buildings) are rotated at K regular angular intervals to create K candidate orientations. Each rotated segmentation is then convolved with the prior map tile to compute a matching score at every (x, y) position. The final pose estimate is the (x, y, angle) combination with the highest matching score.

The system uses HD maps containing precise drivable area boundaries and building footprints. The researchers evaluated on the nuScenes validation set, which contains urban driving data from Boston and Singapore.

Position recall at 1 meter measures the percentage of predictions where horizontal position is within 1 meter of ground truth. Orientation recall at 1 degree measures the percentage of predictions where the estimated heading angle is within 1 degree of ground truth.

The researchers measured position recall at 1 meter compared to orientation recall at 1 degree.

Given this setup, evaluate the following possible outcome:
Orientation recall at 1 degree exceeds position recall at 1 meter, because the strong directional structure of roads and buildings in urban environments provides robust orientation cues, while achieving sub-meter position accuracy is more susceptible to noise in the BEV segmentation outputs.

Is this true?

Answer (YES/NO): YES